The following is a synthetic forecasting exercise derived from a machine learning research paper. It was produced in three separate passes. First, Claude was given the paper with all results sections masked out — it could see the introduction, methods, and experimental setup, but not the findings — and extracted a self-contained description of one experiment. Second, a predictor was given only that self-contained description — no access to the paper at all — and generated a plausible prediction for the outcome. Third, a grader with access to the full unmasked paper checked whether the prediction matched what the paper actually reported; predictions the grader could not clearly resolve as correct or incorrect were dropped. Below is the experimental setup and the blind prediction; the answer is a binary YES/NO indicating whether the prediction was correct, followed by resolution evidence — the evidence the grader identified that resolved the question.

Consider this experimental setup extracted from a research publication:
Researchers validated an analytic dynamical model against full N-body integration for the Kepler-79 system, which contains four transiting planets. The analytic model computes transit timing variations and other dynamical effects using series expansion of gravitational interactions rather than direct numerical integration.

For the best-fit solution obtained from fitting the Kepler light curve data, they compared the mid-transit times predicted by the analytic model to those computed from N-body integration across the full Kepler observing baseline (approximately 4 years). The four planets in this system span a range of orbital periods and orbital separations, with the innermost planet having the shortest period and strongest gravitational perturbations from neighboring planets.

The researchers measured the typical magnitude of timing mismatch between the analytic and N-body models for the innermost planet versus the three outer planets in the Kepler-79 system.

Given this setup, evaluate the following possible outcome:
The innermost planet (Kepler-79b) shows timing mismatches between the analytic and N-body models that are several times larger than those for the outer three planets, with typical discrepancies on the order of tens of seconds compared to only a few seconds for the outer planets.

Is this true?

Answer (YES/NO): NO